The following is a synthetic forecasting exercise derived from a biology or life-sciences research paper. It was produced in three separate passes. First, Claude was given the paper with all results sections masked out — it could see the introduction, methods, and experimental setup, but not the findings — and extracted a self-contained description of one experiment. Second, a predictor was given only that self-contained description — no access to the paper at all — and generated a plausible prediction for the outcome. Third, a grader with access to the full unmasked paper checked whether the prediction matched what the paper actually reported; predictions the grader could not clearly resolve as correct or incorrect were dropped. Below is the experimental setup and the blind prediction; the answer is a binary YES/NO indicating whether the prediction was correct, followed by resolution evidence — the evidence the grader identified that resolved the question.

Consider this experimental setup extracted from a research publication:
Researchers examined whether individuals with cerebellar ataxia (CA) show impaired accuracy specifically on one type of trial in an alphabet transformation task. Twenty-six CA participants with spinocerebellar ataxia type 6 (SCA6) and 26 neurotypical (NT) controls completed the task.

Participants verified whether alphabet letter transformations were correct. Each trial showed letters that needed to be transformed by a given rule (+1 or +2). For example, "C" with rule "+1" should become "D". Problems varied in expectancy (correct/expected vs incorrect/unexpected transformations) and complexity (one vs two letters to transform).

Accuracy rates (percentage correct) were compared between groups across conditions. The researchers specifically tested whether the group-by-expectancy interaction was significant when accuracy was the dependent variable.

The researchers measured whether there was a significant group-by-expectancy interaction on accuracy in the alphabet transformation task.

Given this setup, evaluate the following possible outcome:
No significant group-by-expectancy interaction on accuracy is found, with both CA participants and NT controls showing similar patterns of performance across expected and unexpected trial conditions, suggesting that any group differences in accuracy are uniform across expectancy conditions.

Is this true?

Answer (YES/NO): YES